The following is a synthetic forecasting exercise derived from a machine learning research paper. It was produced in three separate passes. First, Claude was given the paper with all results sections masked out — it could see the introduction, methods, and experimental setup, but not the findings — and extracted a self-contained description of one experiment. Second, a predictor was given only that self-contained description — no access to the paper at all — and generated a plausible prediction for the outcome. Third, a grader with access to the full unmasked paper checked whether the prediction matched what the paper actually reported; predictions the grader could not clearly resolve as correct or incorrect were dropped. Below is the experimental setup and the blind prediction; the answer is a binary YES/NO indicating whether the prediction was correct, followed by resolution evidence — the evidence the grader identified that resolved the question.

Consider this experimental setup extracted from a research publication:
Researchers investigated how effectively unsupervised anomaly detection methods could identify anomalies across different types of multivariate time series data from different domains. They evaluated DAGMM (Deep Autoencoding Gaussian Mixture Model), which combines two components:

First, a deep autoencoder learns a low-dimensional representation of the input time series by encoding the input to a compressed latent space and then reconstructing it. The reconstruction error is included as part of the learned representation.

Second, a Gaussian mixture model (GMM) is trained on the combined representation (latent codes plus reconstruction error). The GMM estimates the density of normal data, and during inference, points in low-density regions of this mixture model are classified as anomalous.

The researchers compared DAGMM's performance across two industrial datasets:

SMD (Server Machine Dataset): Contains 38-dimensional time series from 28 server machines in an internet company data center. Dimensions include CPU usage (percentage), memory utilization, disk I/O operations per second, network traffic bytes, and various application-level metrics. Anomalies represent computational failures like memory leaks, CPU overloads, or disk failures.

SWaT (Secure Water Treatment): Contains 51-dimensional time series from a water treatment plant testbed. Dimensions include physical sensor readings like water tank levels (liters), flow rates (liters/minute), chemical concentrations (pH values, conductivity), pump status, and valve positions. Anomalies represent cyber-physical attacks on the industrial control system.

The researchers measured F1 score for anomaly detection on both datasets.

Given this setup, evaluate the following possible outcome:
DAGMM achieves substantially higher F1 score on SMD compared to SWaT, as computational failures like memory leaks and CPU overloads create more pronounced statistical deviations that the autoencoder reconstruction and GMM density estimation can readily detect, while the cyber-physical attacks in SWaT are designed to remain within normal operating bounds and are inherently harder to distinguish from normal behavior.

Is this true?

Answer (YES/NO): NO